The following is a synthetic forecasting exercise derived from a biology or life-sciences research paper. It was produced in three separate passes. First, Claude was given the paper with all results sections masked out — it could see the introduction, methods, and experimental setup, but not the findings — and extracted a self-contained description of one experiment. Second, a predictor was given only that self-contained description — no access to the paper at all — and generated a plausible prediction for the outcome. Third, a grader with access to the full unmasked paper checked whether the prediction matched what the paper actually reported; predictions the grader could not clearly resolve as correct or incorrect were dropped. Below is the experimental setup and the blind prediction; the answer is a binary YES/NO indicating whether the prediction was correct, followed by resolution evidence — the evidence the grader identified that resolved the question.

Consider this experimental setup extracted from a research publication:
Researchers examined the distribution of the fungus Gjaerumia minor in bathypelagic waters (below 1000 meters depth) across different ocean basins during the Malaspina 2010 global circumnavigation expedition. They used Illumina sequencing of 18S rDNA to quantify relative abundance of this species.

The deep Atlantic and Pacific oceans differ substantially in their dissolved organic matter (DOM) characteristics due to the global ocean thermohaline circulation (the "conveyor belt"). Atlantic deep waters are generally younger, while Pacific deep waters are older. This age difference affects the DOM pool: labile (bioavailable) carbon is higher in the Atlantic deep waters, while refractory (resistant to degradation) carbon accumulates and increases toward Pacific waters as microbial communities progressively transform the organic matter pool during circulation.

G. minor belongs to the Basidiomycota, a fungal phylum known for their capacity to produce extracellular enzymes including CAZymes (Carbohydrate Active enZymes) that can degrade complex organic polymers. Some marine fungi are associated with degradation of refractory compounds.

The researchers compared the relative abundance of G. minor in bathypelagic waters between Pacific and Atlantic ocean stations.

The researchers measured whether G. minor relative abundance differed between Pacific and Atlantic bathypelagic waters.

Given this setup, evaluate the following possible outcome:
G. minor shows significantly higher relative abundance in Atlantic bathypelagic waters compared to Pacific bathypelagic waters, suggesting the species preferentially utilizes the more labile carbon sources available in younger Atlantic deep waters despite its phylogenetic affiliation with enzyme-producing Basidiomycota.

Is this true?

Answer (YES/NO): NO